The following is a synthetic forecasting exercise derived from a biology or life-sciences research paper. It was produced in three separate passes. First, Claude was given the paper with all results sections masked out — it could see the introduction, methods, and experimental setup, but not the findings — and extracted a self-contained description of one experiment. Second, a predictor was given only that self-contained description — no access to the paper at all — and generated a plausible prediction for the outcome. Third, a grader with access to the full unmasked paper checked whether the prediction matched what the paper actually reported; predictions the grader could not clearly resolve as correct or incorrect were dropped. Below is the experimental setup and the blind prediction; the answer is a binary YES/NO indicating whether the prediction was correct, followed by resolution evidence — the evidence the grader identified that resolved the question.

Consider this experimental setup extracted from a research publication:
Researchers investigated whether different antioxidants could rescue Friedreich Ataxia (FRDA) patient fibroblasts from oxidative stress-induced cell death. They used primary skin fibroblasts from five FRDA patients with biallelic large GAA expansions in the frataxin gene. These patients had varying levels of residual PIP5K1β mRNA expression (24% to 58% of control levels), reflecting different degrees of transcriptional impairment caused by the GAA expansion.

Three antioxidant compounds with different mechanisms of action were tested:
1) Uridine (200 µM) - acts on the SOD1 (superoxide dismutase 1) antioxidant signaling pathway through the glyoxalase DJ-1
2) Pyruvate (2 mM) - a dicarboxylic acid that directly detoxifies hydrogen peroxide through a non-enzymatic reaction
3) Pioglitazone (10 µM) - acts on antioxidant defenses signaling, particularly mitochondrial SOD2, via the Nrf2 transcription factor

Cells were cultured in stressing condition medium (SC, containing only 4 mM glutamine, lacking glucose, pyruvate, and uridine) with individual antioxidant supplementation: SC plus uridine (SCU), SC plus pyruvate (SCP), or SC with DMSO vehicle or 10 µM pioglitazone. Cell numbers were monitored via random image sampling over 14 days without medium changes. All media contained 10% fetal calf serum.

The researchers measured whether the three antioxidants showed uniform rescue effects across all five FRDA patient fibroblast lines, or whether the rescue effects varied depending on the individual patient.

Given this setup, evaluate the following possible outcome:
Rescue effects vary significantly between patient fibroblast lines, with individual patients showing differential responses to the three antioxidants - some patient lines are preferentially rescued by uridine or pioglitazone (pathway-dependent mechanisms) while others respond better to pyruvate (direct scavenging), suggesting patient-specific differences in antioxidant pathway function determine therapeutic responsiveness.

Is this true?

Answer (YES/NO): NO